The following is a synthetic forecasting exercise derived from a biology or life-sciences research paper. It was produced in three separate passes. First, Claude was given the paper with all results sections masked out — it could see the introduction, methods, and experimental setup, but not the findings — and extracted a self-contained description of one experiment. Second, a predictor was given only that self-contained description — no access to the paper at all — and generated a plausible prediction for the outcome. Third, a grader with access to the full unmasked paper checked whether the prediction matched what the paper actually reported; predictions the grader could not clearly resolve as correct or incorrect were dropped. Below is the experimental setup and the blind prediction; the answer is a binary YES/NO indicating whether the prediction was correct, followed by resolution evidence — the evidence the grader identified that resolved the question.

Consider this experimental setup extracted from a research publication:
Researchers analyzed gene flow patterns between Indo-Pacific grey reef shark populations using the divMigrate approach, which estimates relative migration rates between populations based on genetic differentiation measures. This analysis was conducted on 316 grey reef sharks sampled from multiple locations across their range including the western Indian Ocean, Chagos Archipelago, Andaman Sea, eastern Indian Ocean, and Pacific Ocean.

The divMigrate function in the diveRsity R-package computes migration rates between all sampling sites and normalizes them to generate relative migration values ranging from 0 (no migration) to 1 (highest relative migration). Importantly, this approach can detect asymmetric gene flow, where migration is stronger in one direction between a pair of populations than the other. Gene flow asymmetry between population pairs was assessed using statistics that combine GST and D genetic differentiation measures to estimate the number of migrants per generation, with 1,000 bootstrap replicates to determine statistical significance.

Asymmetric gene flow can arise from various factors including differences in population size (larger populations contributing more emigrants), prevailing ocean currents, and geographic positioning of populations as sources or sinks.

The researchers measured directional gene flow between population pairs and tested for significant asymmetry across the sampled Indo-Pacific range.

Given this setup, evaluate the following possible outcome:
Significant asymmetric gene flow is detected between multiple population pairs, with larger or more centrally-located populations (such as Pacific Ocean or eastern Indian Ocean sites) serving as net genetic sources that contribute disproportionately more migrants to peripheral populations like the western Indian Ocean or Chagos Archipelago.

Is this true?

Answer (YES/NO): NO